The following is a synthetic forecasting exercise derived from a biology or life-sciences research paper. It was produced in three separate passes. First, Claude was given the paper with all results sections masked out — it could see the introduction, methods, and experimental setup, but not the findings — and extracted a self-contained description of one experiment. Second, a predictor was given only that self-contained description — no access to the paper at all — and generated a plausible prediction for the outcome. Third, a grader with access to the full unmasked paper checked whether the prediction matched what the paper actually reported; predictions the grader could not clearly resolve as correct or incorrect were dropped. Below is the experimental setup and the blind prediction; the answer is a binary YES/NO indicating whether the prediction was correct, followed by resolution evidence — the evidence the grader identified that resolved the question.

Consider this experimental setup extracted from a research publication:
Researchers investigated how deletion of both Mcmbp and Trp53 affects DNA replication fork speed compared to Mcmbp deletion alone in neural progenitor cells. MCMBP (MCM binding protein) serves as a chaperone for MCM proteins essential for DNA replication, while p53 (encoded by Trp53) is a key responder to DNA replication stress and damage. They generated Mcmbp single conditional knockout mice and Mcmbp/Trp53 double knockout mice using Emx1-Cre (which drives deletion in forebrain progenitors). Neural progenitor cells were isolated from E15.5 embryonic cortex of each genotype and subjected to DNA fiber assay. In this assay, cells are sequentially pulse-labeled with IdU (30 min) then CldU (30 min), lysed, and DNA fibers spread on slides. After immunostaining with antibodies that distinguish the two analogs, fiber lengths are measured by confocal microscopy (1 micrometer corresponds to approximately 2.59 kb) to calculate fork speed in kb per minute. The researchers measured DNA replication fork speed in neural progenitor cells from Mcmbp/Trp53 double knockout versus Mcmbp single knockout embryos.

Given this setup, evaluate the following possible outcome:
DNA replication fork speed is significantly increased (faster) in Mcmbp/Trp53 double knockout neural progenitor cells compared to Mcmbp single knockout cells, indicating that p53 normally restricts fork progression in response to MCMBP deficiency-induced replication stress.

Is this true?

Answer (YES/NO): YES